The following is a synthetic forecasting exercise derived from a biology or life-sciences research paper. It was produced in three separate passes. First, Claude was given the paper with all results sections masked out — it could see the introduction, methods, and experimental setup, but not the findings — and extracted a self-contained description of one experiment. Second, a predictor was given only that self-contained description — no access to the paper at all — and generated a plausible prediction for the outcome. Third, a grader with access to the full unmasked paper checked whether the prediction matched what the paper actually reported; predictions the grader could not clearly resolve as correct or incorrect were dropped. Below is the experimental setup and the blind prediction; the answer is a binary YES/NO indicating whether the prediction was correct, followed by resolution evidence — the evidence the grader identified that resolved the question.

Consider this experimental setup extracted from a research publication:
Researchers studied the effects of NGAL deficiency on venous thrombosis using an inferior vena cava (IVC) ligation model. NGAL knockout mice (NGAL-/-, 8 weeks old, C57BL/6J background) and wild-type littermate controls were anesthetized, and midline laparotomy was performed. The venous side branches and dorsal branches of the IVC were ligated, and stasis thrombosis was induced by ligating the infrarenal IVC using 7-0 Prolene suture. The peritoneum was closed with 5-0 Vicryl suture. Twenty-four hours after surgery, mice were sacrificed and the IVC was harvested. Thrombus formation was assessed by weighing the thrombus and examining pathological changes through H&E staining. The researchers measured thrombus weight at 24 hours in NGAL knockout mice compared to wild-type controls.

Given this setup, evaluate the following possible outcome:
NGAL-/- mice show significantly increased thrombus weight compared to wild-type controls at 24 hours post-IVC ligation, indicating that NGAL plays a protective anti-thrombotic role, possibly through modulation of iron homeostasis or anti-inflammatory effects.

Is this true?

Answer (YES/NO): NO